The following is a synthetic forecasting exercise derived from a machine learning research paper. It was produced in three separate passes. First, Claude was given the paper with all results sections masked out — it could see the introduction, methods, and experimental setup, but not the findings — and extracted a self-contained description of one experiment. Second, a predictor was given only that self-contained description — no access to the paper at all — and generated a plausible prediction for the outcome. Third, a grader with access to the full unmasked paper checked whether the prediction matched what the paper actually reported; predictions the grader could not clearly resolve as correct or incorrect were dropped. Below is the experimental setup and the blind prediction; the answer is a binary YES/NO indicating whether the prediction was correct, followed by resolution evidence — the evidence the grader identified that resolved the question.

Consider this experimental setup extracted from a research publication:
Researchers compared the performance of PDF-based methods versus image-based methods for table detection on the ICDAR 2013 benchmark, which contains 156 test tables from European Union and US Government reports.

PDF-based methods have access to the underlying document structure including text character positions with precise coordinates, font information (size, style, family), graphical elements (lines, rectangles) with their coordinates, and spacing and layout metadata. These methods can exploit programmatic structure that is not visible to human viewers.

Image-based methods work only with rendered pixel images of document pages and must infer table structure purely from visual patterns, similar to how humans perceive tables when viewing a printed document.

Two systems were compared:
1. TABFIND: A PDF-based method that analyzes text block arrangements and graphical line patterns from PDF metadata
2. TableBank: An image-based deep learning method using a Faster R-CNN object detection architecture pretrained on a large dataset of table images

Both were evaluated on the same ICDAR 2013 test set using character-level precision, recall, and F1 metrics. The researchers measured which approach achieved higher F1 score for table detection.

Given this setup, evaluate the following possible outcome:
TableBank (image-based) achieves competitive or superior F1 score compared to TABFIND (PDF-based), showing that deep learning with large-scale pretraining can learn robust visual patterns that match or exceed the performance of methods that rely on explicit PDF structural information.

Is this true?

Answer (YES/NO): YES